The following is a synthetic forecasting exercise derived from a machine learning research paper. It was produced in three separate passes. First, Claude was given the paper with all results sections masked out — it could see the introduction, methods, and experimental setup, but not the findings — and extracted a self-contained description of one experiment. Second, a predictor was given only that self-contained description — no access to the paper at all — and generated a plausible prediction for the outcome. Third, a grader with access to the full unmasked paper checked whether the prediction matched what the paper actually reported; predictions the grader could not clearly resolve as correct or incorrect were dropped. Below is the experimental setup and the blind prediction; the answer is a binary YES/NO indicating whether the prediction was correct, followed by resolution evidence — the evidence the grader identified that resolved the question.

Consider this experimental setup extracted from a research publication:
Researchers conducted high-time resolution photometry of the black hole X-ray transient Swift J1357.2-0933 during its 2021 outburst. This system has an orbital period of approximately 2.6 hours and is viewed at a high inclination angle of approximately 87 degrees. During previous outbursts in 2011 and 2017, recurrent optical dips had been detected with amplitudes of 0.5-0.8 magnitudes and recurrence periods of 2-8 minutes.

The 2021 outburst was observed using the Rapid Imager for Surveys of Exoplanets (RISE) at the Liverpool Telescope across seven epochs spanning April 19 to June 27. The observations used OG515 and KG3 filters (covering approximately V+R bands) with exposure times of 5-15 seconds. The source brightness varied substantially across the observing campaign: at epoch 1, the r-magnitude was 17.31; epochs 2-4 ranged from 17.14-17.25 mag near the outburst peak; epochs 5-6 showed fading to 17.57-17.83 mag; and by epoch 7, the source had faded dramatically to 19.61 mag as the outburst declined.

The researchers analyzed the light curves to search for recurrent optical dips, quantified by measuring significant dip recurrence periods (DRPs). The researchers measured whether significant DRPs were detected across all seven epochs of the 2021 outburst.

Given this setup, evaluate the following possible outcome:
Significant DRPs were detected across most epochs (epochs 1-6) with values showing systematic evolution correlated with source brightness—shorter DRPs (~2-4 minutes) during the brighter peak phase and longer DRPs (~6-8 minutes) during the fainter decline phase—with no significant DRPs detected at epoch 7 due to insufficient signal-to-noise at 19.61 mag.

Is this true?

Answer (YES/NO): NO